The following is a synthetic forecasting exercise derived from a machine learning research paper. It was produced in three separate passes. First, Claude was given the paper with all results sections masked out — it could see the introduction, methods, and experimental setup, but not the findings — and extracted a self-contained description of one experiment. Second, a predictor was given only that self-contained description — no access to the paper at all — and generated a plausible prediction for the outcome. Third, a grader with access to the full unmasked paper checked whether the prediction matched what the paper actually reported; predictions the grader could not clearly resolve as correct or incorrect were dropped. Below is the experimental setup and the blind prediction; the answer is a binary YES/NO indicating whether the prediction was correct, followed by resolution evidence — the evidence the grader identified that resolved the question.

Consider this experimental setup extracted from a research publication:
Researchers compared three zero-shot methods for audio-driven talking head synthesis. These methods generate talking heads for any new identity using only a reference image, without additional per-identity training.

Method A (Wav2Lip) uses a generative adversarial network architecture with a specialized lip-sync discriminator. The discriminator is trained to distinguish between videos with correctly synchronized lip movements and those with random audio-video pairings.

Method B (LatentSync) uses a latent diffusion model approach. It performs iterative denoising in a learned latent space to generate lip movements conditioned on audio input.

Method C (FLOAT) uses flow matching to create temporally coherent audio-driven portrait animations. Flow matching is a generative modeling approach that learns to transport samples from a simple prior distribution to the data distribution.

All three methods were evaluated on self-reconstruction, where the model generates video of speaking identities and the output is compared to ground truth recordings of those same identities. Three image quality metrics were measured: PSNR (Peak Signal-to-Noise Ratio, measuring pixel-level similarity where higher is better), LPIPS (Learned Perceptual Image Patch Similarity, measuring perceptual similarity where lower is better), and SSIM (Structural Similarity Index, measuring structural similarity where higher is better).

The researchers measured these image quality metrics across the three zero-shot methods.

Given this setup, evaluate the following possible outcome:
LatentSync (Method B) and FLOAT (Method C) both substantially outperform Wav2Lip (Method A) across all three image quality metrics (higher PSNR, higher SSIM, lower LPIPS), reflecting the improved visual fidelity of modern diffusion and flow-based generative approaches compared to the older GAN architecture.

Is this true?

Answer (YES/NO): NO